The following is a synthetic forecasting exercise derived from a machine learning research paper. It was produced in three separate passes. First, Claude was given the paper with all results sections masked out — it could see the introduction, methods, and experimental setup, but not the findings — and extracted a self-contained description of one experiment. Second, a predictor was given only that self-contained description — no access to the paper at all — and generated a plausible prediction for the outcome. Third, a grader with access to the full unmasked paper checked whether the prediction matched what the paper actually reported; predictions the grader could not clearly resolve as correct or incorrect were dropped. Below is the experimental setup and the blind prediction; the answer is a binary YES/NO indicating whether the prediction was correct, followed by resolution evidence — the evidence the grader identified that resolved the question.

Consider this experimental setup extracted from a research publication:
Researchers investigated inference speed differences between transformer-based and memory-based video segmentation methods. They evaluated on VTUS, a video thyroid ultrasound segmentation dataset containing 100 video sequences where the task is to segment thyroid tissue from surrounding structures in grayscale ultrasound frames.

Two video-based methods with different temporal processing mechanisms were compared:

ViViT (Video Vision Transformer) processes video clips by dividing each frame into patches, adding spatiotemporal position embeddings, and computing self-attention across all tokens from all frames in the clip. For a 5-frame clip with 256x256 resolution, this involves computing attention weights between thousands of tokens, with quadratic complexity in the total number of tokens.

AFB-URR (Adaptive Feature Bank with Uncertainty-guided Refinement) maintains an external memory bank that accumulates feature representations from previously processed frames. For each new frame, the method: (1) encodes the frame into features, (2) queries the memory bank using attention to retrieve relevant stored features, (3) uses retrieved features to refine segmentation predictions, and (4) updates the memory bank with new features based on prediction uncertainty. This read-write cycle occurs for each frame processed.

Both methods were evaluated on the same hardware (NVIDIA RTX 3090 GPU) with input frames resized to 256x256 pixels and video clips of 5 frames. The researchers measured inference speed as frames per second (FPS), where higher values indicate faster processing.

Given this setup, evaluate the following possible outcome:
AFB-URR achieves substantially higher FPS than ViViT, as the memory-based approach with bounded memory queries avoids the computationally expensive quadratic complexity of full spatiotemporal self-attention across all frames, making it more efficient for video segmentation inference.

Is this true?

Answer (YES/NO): NO